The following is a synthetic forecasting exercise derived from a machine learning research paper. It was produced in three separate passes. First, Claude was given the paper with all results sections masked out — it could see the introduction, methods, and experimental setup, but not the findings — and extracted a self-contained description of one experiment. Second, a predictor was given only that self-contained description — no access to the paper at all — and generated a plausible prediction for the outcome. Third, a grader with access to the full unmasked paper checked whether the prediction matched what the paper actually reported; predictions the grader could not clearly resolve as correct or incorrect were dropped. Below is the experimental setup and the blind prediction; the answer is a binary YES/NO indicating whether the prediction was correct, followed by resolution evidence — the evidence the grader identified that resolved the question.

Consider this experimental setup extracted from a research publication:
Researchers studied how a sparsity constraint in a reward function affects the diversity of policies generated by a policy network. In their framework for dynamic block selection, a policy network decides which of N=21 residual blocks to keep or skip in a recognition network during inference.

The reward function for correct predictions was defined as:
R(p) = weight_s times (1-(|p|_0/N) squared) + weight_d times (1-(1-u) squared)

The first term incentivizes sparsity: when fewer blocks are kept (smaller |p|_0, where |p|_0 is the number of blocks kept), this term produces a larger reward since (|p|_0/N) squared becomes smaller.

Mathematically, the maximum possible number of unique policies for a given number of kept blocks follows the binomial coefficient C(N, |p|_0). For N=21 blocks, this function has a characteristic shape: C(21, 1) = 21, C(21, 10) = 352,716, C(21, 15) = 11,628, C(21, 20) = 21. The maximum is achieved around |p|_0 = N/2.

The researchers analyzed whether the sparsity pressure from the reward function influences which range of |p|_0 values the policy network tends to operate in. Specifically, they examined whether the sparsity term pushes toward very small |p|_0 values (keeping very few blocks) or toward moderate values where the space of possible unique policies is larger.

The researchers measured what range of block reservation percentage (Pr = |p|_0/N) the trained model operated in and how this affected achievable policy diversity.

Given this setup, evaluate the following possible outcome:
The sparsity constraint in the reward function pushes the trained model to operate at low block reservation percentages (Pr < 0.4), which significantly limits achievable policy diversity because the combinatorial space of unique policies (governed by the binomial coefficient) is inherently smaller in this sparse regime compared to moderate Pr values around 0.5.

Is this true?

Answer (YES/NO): NO